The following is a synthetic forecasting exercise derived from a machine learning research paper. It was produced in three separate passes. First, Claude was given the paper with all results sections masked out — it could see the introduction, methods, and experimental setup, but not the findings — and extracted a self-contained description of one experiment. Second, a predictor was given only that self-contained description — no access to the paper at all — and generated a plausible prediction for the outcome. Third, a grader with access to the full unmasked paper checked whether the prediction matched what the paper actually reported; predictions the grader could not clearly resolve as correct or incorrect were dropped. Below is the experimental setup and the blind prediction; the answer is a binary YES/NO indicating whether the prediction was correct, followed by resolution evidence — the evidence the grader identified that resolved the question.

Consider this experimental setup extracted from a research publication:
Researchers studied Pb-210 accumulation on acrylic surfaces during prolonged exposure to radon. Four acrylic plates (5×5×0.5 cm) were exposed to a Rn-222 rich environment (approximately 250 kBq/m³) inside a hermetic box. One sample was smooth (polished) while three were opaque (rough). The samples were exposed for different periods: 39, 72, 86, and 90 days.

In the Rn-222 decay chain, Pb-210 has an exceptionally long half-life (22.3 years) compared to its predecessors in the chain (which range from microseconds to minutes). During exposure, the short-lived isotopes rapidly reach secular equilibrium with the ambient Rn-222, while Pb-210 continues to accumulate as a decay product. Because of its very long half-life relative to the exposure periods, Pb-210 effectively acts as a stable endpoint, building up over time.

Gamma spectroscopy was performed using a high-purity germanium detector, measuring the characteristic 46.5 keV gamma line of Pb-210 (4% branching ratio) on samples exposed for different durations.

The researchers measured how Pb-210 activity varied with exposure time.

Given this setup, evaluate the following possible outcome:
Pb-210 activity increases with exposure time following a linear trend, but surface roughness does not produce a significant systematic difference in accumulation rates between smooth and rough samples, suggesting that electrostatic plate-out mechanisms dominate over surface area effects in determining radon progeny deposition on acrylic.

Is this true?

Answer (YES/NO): NO